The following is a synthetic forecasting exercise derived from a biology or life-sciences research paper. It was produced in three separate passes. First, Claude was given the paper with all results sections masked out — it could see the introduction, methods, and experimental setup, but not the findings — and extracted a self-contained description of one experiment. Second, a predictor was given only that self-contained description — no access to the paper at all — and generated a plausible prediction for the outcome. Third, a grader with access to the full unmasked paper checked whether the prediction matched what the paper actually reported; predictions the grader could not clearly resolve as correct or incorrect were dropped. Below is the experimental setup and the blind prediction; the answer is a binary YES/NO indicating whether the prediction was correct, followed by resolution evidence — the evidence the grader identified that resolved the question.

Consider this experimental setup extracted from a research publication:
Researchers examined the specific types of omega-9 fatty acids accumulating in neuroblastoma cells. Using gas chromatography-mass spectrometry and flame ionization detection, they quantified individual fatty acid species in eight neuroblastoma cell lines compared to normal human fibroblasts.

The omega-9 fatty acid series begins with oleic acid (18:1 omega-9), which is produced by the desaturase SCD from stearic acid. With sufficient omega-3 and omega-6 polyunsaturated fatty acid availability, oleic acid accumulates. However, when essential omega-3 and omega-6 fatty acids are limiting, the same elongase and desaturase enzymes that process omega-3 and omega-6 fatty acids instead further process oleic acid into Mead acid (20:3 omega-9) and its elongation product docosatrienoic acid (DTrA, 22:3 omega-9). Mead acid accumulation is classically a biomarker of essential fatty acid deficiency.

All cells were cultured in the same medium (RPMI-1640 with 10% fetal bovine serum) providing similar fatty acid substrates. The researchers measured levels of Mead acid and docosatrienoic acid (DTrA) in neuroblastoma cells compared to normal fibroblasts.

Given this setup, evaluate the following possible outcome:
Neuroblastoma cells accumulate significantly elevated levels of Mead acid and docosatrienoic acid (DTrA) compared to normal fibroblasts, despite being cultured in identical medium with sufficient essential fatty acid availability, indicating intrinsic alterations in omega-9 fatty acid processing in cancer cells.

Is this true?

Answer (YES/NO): YES